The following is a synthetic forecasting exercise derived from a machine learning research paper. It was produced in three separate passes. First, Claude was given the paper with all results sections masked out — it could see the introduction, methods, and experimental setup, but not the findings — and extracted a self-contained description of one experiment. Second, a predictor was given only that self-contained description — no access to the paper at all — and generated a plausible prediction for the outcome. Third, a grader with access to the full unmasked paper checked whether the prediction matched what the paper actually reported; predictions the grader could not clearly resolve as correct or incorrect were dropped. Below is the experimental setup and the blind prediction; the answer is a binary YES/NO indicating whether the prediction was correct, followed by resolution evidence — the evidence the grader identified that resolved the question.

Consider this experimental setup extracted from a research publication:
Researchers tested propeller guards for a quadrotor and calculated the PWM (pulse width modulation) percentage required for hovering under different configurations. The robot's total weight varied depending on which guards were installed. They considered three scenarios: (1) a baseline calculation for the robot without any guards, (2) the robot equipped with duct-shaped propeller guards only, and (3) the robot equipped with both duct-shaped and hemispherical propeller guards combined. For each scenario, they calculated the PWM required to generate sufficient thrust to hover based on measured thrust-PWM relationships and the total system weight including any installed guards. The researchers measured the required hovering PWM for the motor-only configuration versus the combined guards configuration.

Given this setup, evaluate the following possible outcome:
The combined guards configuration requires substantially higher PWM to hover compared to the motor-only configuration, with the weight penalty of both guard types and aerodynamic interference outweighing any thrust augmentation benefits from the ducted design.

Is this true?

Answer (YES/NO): NO